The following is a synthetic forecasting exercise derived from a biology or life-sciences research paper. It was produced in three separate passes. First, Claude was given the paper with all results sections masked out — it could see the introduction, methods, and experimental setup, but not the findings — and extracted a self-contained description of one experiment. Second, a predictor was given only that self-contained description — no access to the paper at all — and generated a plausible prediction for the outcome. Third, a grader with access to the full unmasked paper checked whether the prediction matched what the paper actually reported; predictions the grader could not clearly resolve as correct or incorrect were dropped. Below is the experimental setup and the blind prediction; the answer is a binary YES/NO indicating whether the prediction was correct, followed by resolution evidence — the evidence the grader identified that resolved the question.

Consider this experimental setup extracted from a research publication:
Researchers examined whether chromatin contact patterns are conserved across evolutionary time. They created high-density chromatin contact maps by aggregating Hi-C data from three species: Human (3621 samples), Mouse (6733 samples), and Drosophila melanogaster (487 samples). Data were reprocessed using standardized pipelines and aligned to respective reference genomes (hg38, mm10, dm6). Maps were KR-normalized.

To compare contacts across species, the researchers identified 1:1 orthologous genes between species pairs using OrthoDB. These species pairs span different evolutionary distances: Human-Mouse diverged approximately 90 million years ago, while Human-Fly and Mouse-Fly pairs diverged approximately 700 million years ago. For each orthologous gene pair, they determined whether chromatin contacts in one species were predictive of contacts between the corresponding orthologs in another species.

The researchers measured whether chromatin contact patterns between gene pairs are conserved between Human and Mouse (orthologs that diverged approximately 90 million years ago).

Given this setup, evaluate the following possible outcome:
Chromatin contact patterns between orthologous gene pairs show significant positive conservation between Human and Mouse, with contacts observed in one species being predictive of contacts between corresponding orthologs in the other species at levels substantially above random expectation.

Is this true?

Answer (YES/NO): YES